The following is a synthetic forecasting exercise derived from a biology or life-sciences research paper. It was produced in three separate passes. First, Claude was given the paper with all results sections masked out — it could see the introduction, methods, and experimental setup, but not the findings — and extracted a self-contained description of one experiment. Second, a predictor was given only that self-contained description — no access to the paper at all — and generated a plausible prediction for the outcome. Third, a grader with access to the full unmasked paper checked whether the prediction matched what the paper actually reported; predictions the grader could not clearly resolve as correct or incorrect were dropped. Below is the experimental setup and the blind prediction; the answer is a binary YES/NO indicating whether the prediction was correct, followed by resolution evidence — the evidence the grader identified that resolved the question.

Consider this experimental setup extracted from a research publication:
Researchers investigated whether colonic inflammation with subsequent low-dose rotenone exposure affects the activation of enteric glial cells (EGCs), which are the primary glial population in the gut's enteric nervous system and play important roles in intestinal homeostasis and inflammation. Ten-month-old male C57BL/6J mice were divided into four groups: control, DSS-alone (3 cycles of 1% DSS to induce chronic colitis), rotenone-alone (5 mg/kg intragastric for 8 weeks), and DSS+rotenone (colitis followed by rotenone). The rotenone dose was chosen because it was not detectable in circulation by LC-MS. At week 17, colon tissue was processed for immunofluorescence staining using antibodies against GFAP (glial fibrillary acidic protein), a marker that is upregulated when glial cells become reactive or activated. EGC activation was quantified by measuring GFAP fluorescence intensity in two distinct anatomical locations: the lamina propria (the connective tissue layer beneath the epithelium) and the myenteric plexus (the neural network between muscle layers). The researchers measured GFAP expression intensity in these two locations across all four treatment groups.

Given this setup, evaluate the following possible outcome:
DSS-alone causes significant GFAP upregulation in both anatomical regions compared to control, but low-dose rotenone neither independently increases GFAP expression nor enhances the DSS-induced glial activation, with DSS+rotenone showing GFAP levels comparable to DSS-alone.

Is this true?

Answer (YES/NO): NO